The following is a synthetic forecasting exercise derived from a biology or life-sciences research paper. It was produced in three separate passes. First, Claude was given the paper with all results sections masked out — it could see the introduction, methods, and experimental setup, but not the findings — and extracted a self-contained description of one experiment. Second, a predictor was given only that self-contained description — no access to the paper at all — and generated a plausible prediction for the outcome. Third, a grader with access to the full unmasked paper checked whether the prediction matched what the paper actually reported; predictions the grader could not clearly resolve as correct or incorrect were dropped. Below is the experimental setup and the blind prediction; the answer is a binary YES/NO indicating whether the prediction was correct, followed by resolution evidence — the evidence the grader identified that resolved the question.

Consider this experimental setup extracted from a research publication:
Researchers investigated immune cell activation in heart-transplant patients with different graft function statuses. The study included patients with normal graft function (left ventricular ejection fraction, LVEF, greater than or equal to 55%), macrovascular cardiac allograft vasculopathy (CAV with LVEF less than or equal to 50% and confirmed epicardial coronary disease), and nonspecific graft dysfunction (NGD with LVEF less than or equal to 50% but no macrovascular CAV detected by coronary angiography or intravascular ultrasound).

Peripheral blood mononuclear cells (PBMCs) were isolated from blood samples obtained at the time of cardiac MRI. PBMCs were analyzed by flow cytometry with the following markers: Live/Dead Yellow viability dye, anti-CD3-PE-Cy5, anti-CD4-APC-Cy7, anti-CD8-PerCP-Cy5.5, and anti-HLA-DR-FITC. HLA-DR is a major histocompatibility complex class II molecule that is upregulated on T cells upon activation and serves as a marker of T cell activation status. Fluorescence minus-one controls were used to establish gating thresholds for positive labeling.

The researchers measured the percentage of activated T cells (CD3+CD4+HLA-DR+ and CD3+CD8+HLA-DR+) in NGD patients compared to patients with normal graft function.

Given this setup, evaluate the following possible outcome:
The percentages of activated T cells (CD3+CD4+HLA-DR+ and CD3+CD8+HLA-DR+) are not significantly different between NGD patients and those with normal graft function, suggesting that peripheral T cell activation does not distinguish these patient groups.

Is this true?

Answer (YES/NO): NO